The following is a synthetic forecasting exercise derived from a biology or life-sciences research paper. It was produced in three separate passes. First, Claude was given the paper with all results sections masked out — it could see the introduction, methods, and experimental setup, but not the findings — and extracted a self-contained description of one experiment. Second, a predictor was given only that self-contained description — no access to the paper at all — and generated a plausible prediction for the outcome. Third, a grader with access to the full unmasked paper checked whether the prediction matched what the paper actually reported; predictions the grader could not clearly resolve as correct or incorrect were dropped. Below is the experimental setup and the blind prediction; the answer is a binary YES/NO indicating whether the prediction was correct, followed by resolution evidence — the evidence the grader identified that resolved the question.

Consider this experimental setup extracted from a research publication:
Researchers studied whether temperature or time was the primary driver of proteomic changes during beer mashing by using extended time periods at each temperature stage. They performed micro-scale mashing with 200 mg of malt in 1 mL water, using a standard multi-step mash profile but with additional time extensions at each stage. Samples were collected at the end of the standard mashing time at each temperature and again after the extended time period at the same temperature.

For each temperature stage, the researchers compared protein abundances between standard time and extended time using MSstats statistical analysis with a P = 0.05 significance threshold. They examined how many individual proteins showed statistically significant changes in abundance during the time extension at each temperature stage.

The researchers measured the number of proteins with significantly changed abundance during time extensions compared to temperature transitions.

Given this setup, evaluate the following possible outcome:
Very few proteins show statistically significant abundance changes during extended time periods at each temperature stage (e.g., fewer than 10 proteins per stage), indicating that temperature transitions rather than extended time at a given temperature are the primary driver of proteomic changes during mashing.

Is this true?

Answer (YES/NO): NO